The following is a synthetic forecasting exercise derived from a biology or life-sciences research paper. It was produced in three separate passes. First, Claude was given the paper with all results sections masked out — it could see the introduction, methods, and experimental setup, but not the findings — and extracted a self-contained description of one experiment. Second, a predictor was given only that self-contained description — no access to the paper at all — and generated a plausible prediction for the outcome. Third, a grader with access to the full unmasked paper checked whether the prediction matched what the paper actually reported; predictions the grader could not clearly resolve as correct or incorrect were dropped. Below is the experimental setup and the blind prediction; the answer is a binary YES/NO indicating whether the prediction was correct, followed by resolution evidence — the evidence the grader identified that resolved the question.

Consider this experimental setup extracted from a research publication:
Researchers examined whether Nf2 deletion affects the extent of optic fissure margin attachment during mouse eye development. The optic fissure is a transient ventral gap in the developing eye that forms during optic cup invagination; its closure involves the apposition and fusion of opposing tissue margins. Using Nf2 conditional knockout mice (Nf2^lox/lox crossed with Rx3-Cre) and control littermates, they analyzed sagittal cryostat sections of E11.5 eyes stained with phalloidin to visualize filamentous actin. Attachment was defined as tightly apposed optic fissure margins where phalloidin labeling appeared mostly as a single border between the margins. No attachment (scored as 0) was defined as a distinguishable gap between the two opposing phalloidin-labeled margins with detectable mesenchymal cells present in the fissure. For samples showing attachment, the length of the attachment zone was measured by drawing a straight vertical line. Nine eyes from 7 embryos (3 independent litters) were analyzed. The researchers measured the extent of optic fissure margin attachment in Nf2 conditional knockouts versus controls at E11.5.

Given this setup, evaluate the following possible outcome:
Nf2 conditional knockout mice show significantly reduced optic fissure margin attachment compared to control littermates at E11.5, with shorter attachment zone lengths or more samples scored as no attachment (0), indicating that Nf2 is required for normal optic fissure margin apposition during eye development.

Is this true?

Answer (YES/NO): YES